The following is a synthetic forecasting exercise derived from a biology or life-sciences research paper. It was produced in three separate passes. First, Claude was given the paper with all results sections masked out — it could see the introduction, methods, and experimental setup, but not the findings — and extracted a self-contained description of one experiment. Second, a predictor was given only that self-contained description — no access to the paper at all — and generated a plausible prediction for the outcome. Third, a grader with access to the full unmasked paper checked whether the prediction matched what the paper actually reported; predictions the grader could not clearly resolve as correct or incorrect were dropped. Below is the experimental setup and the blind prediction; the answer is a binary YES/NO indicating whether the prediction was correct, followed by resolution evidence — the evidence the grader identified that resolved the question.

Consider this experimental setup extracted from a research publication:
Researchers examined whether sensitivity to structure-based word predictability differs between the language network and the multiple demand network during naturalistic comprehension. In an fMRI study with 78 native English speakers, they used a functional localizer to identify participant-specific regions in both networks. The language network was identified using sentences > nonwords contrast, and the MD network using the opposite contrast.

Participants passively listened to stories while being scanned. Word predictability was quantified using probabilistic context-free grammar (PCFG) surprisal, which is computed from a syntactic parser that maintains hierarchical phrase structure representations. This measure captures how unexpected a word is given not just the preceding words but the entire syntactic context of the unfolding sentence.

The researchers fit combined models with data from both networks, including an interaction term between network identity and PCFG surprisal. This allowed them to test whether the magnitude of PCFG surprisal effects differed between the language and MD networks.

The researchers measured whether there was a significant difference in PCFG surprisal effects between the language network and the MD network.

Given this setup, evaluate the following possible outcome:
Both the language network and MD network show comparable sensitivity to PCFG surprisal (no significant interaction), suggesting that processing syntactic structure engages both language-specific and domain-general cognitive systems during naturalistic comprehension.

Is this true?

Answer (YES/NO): NO